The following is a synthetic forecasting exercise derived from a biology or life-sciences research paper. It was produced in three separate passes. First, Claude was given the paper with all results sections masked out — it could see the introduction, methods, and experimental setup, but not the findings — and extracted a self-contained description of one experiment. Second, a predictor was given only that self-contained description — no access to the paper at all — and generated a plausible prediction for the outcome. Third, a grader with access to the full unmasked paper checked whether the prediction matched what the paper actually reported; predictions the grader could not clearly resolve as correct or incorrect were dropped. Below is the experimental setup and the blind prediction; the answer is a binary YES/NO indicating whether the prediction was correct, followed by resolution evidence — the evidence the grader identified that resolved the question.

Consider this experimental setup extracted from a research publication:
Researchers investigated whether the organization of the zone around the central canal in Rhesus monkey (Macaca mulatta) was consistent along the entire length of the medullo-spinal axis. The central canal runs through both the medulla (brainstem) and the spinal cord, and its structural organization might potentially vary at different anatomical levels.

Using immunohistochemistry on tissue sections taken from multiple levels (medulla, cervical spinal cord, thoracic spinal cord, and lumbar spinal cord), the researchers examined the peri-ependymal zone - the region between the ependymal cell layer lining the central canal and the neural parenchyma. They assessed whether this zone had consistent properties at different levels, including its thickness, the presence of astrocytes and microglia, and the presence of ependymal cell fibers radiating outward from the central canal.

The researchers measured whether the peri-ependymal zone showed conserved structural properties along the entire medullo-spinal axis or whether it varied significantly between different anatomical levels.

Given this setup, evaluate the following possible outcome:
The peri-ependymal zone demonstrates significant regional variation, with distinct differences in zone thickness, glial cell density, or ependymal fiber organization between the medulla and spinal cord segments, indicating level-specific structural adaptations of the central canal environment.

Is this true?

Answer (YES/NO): YES